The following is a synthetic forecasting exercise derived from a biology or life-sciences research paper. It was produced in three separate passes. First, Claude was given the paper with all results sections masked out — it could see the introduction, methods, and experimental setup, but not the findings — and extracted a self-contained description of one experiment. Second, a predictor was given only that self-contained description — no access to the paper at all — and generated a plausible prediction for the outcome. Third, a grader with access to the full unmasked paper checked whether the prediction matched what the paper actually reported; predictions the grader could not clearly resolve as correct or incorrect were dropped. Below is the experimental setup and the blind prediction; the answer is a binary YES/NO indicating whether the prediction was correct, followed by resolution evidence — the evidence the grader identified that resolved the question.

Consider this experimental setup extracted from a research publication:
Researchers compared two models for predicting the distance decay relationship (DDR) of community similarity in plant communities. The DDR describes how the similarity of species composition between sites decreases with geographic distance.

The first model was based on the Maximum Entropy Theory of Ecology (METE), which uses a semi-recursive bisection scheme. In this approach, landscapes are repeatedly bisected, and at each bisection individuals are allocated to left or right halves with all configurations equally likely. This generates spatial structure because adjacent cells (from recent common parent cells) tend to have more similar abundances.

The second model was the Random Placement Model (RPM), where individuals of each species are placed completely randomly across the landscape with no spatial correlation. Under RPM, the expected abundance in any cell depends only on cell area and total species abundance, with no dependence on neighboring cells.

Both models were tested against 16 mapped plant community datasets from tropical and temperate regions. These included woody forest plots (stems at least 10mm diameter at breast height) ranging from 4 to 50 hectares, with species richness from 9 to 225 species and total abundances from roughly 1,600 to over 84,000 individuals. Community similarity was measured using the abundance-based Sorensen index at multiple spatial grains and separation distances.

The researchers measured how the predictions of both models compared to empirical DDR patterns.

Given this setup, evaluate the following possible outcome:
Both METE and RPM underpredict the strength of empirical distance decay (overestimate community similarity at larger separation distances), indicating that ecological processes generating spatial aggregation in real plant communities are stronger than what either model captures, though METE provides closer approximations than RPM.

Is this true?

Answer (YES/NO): NO